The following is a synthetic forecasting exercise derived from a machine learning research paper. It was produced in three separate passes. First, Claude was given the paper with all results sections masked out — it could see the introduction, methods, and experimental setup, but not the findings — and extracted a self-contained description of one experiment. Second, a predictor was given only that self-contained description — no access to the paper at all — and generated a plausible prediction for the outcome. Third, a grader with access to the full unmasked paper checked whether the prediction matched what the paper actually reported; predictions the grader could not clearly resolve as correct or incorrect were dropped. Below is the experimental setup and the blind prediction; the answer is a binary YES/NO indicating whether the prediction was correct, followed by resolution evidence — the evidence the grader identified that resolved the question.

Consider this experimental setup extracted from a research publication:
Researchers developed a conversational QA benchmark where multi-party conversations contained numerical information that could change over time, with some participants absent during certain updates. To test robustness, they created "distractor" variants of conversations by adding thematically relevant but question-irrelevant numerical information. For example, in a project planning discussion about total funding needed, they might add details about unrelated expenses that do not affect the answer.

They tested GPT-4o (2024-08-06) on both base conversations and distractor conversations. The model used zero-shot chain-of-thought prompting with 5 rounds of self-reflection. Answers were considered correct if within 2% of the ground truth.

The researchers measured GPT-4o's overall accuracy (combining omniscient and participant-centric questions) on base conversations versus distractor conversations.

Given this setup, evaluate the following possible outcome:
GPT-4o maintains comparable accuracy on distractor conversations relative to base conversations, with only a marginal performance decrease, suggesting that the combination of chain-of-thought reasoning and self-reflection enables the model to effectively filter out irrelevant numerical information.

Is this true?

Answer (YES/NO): NO